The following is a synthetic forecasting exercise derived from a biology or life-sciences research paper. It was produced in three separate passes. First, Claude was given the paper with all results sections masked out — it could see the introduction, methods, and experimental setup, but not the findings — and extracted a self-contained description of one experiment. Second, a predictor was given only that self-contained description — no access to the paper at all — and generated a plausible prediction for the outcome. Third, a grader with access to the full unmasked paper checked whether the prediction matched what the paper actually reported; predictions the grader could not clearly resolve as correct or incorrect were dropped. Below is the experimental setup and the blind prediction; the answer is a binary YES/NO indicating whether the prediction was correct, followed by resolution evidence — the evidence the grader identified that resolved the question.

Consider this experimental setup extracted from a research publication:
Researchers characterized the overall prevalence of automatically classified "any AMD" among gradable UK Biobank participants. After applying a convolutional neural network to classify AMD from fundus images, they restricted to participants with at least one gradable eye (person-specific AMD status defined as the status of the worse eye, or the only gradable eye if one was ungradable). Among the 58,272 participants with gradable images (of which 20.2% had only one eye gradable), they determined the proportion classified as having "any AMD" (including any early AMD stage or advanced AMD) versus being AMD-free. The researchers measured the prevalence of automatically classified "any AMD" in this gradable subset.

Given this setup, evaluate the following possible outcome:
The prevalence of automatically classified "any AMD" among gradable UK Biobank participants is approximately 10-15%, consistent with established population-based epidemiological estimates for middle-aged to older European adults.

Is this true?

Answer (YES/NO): NO